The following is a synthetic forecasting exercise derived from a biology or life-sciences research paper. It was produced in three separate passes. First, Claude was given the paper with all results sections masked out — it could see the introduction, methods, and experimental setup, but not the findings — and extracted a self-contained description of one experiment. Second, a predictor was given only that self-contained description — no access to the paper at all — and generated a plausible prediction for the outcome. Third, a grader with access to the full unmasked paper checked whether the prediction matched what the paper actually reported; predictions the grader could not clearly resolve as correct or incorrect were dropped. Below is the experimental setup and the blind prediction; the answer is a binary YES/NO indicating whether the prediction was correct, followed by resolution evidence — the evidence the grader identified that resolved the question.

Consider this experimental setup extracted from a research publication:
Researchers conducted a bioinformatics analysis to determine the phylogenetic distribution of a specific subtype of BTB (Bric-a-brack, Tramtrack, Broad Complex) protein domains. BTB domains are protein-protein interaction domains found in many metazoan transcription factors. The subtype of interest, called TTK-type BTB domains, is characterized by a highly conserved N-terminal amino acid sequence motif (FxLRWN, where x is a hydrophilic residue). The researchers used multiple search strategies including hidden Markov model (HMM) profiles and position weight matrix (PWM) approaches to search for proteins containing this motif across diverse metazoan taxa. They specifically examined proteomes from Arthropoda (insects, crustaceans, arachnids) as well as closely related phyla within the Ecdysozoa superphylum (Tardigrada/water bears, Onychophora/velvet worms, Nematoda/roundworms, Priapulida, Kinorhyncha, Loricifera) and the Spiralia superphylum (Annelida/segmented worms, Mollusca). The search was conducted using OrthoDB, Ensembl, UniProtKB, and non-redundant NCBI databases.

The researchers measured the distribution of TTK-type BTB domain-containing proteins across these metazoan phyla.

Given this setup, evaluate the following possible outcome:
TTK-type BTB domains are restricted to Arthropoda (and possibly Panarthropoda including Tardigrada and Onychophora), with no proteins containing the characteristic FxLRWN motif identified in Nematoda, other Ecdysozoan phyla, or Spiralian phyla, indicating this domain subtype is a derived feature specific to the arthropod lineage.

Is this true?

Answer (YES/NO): NO